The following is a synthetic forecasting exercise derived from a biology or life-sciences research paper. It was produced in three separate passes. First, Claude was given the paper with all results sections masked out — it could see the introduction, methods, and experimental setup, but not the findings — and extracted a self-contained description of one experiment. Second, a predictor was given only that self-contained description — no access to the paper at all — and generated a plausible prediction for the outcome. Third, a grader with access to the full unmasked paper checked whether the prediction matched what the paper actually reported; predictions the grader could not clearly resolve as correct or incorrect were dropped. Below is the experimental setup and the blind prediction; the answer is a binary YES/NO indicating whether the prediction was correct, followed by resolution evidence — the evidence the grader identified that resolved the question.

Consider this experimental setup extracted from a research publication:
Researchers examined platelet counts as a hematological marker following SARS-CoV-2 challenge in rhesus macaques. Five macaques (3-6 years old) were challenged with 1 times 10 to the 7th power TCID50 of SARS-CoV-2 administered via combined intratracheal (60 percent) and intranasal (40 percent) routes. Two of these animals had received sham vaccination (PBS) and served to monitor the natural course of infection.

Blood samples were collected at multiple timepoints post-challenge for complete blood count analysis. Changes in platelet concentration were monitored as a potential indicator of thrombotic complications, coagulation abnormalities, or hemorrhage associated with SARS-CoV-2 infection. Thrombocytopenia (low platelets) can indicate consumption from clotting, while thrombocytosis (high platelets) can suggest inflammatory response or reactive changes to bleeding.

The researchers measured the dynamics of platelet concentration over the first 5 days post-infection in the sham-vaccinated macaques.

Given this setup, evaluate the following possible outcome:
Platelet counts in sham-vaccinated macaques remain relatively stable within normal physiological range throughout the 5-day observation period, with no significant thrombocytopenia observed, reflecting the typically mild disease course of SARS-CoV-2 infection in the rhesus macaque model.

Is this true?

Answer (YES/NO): NO